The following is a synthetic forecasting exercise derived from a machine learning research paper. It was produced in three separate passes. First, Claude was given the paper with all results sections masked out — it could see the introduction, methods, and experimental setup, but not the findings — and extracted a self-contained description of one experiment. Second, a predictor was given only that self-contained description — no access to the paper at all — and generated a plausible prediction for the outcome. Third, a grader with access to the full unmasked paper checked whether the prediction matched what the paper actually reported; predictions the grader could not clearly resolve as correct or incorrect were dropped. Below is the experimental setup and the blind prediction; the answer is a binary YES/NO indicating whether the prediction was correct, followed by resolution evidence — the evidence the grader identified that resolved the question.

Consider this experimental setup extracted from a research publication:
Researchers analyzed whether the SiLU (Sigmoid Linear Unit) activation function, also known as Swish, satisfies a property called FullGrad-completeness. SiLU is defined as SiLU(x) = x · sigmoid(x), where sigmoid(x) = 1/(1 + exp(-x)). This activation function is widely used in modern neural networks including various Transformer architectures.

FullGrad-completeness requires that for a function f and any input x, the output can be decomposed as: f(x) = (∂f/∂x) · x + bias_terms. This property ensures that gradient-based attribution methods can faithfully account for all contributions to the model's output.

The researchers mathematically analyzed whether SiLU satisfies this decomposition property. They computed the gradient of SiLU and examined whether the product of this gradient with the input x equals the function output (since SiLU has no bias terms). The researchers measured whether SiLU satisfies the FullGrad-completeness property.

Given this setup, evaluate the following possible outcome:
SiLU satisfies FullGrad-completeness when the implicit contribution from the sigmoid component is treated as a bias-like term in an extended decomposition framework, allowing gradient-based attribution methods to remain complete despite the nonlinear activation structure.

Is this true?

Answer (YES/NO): NO